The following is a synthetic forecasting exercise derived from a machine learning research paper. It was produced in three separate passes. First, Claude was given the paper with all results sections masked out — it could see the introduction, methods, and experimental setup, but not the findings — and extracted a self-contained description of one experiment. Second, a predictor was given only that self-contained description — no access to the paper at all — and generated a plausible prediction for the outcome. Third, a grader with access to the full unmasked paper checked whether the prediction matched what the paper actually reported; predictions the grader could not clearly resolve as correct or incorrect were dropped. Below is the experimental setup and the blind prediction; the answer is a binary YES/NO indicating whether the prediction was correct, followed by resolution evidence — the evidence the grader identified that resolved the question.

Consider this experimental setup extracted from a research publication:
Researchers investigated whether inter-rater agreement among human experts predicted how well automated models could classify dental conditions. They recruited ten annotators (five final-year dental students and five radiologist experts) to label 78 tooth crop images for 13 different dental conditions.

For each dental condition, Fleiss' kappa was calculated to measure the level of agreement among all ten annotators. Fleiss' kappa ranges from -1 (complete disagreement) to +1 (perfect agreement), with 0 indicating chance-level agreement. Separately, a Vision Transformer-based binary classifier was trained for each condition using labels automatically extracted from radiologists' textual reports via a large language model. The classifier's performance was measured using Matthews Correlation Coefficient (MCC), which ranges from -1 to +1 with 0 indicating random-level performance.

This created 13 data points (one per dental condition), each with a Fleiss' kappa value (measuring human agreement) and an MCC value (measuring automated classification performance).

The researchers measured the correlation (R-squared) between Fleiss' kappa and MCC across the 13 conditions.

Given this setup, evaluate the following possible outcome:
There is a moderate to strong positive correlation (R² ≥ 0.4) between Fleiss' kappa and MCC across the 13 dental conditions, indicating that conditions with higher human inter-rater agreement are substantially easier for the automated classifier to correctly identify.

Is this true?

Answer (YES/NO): YES